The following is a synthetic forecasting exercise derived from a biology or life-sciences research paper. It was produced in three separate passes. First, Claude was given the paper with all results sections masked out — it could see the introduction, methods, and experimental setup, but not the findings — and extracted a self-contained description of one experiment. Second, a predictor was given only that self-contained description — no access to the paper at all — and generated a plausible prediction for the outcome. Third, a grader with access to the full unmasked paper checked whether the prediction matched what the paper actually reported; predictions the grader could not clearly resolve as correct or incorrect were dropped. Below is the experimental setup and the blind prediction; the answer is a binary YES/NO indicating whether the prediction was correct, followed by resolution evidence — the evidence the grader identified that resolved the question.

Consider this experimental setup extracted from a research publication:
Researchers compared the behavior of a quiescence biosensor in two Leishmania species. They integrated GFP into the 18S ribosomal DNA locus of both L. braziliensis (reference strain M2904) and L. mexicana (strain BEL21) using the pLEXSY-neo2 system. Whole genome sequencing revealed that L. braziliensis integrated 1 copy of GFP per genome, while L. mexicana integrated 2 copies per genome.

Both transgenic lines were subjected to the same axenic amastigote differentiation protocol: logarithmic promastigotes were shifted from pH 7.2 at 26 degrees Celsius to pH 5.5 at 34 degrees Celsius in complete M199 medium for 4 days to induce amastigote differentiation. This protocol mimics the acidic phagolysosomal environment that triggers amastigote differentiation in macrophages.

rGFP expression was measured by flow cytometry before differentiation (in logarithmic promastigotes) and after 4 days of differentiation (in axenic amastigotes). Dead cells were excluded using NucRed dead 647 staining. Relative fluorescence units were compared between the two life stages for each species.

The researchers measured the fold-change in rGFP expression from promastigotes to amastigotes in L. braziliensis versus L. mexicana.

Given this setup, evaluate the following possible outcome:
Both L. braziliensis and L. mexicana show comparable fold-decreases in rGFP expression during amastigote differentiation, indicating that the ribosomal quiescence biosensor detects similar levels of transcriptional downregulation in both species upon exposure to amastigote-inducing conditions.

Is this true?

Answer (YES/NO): YES